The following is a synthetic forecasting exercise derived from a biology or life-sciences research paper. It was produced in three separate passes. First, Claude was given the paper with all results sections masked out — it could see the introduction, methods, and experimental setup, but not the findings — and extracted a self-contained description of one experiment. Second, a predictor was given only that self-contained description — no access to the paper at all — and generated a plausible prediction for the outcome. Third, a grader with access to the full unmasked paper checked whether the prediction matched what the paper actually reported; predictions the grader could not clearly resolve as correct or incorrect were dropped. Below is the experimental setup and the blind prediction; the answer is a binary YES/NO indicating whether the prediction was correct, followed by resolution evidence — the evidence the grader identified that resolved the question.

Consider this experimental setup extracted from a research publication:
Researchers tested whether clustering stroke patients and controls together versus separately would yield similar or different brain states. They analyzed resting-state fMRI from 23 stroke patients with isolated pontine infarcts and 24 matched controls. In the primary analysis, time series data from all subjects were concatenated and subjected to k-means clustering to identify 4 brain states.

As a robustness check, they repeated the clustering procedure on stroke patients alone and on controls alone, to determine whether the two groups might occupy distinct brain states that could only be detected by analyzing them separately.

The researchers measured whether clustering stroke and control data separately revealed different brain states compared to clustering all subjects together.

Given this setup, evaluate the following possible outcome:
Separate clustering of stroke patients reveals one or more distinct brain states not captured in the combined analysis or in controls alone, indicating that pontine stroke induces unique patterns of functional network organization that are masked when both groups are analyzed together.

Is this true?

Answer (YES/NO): NO